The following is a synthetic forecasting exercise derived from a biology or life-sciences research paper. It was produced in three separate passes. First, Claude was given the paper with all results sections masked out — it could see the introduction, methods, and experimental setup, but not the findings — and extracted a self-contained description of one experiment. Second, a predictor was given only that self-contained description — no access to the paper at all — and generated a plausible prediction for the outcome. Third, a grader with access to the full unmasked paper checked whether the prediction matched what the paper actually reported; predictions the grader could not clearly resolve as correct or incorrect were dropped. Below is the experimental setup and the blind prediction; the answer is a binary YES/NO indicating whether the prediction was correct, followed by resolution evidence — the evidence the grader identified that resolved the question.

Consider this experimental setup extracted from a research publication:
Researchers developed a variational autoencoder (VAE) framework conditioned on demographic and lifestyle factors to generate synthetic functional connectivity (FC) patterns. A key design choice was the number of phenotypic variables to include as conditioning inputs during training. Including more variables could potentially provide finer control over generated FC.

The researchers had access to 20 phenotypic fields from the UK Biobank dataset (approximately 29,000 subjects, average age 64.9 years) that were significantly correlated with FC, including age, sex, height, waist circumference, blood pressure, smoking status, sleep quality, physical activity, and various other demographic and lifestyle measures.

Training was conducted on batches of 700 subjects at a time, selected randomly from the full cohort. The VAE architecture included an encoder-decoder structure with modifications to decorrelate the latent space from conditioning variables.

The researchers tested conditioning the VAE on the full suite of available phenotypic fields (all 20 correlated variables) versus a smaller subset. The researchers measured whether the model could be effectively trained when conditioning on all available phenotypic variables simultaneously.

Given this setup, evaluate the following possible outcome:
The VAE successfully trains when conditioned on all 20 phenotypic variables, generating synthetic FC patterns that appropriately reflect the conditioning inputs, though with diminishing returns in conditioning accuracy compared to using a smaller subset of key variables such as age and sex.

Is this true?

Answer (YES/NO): NO